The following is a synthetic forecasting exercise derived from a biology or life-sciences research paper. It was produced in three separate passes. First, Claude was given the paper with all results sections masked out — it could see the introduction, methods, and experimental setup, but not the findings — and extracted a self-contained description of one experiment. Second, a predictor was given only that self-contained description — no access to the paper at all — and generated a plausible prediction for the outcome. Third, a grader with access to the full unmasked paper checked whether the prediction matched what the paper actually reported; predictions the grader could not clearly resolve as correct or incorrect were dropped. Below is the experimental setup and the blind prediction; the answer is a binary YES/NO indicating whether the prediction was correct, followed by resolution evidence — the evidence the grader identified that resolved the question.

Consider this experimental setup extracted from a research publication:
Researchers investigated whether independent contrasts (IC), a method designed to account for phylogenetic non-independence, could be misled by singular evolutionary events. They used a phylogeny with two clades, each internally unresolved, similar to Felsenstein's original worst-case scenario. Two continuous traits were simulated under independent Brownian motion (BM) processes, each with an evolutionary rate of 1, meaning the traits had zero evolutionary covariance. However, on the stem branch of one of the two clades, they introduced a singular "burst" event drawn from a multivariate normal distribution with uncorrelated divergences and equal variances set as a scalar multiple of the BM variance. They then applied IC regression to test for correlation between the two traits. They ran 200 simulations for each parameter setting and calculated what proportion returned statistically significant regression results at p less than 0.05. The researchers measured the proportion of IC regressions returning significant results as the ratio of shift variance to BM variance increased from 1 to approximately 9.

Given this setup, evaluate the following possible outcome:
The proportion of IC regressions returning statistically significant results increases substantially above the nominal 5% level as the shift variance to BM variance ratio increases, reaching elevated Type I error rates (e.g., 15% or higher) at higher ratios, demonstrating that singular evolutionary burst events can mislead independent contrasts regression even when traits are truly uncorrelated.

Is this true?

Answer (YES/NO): YES